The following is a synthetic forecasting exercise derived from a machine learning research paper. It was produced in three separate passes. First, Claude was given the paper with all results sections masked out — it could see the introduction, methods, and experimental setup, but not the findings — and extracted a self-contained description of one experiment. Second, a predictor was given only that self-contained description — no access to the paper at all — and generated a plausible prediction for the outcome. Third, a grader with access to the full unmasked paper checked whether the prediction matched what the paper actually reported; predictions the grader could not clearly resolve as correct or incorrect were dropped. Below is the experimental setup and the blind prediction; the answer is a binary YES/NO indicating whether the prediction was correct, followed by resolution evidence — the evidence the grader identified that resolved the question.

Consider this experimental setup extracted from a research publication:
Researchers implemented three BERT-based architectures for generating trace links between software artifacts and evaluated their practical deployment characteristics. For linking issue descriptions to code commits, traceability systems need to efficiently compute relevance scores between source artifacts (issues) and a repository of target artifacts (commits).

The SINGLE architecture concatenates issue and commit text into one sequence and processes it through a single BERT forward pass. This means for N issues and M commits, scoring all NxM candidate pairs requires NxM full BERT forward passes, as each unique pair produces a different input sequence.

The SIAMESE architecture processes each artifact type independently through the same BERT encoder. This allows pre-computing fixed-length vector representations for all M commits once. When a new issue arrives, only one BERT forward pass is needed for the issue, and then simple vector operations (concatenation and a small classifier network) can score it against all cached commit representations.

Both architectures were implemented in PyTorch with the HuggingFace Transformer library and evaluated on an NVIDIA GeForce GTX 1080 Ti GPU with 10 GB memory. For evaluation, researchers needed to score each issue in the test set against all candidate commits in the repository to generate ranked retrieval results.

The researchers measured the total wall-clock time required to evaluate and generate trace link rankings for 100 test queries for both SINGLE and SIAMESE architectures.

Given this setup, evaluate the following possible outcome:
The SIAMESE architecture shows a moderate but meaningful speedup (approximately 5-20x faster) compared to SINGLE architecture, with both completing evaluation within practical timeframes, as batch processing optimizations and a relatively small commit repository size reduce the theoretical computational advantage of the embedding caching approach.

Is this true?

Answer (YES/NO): YES